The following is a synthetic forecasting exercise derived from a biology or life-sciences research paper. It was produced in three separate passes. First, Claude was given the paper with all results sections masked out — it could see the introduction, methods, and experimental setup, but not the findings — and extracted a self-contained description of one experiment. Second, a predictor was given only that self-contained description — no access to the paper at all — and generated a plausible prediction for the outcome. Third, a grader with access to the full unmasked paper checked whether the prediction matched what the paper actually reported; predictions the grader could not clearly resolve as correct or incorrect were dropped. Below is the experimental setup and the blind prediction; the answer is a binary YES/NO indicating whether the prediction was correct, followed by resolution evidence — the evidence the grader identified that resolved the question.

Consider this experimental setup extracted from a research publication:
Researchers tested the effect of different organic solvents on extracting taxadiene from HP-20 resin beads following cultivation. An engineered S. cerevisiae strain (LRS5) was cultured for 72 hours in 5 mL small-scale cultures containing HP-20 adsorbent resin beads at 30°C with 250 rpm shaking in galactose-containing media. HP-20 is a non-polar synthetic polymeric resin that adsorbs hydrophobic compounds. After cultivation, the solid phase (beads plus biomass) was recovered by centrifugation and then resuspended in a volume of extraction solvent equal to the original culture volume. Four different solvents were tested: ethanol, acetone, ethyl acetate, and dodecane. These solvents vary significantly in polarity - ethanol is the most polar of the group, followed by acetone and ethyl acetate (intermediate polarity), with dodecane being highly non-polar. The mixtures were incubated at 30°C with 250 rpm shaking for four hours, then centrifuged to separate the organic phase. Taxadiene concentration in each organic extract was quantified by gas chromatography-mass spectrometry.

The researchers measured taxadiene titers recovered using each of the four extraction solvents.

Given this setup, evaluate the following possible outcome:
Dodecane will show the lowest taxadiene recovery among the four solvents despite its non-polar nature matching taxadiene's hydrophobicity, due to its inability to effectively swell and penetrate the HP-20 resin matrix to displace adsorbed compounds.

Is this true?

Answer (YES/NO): NO